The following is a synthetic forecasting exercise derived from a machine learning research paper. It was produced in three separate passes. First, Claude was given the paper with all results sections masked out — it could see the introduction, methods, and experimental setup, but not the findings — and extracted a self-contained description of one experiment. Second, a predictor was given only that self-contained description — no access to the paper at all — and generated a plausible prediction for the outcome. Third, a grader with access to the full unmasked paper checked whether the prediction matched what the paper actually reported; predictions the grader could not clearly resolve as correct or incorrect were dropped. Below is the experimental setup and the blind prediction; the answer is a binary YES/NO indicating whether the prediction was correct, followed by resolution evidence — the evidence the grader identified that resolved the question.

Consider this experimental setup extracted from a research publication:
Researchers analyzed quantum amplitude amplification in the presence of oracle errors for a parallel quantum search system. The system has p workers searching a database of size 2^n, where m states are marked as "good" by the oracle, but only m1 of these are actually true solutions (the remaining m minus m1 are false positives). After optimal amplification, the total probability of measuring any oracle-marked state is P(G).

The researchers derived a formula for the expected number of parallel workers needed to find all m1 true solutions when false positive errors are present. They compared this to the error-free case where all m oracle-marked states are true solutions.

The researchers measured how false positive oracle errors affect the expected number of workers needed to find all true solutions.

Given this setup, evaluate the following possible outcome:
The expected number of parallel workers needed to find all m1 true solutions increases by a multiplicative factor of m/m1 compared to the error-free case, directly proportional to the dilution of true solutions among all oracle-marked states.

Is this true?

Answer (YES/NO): YES